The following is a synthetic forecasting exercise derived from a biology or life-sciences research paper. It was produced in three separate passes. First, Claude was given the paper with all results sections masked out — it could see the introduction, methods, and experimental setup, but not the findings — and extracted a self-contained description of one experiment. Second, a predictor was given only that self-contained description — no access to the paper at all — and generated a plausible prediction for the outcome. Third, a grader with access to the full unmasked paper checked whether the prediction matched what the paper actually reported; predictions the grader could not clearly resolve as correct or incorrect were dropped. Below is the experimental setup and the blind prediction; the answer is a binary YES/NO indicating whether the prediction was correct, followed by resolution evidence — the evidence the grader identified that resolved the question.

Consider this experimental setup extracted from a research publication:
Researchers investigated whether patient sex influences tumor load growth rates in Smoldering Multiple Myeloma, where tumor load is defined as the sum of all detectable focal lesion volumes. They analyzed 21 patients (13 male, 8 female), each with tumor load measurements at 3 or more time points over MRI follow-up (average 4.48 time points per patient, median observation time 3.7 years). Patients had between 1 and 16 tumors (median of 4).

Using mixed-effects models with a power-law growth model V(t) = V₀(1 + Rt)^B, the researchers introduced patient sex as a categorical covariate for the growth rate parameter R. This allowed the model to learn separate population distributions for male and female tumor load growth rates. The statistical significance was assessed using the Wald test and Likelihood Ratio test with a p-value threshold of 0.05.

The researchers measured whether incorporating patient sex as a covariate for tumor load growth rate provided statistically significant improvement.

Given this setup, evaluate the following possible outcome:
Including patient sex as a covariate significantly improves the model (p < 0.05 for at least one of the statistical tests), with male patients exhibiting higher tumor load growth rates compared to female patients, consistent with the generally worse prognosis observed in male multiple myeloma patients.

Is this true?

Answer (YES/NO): YES